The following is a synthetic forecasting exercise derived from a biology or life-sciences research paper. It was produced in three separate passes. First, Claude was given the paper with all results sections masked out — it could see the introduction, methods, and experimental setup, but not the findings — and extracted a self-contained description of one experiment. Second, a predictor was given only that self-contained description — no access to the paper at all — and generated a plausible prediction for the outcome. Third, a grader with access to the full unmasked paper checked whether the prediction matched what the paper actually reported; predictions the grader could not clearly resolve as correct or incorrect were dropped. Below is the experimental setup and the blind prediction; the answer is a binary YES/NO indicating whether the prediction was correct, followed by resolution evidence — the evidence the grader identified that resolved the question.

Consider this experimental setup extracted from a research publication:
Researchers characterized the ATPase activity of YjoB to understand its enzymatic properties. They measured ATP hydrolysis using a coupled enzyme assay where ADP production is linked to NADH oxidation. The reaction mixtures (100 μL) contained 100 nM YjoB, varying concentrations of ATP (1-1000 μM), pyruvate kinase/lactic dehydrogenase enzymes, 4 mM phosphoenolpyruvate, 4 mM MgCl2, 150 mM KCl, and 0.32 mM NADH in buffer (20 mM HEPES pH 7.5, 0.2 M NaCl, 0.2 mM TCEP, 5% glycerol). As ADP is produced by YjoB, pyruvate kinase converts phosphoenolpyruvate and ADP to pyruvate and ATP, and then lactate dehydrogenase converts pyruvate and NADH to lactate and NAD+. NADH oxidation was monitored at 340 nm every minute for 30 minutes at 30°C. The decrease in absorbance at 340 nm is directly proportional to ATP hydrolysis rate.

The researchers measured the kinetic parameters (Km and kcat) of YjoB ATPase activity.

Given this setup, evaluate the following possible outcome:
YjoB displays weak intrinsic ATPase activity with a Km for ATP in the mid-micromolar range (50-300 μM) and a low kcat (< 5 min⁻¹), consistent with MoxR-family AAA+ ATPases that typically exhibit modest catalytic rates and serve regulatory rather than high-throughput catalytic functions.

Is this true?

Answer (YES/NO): NO